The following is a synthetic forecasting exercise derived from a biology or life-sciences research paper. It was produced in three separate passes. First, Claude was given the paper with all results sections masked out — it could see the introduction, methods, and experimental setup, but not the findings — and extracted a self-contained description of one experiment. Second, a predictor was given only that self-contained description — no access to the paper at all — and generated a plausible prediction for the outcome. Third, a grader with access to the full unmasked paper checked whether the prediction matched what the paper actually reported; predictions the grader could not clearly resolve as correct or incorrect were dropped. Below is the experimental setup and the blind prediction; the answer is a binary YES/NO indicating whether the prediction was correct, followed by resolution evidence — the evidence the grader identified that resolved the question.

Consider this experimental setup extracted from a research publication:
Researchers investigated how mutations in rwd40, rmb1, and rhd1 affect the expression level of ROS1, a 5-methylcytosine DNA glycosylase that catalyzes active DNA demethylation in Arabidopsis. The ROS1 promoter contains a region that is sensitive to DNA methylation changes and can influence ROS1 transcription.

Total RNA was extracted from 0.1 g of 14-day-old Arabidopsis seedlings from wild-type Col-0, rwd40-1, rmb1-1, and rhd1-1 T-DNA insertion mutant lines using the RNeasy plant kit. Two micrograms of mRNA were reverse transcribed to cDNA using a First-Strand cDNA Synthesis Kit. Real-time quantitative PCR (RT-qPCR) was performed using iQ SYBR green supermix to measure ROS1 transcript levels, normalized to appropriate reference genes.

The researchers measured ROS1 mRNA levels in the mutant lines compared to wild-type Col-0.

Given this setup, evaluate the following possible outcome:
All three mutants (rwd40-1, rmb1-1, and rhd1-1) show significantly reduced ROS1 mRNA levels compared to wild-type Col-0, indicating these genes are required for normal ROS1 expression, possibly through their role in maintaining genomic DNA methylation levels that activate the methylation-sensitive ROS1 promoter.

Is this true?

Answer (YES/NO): NO